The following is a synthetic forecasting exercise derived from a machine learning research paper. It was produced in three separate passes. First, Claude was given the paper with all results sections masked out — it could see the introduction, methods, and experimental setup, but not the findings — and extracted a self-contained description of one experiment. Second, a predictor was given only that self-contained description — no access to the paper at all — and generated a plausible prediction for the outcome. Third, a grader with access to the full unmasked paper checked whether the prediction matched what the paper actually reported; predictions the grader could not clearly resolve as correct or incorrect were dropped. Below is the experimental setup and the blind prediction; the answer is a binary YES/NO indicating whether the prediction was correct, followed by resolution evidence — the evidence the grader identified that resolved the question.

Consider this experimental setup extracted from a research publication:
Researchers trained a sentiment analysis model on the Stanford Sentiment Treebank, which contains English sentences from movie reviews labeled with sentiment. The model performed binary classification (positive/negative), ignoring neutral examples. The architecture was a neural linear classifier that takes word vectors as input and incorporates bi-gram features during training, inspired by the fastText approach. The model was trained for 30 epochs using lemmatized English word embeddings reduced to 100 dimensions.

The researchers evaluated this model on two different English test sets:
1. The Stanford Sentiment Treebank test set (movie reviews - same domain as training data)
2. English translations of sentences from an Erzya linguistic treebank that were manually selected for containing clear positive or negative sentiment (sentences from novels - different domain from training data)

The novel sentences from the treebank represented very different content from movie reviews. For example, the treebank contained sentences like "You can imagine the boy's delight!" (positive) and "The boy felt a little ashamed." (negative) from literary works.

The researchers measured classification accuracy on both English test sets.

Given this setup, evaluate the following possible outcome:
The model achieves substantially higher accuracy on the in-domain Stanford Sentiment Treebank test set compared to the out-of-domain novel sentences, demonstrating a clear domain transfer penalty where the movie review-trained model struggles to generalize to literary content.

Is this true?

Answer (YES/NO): NO